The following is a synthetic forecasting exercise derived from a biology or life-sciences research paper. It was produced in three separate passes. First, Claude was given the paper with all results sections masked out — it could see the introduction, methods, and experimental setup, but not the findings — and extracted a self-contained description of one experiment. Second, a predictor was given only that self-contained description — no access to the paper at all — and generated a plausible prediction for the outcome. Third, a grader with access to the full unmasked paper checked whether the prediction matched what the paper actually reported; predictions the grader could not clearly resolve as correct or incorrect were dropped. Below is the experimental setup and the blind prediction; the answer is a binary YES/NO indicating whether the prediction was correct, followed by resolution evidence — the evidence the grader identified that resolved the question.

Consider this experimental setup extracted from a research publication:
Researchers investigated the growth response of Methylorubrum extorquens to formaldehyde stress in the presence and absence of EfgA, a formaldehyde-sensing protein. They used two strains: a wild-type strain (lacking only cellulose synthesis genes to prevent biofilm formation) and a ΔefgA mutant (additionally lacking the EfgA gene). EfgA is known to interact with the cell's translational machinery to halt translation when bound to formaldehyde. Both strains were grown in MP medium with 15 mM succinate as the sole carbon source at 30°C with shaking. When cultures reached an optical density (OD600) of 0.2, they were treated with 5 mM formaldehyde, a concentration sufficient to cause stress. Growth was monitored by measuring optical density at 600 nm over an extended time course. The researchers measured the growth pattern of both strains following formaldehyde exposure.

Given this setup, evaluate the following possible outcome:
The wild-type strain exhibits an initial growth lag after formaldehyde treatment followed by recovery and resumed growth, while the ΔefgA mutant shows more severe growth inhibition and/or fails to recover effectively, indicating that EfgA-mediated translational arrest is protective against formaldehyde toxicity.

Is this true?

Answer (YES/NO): NO